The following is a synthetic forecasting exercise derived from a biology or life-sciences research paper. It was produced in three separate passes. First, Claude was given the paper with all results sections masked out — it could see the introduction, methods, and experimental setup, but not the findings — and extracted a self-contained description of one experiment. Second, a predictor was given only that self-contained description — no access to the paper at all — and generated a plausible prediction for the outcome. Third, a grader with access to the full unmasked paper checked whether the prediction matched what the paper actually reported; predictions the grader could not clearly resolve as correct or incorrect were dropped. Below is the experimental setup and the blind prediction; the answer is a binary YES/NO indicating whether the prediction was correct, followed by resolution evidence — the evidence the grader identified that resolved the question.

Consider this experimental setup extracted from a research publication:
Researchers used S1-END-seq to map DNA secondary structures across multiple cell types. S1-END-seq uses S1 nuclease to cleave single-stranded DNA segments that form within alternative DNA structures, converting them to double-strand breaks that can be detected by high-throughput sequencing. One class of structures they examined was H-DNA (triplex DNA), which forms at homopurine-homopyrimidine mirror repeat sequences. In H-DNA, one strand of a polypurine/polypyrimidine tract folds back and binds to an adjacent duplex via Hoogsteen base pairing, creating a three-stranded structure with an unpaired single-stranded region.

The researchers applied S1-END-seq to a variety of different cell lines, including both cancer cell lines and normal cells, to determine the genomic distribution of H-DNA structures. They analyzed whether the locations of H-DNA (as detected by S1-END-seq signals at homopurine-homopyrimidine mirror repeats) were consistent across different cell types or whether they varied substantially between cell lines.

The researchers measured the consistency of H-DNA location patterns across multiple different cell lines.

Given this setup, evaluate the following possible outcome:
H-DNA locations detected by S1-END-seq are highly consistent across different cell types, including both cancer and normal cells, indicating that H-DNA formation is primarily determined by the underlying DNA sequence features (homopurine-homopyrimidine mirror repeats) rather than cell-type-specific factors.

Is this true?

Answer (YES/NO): NO